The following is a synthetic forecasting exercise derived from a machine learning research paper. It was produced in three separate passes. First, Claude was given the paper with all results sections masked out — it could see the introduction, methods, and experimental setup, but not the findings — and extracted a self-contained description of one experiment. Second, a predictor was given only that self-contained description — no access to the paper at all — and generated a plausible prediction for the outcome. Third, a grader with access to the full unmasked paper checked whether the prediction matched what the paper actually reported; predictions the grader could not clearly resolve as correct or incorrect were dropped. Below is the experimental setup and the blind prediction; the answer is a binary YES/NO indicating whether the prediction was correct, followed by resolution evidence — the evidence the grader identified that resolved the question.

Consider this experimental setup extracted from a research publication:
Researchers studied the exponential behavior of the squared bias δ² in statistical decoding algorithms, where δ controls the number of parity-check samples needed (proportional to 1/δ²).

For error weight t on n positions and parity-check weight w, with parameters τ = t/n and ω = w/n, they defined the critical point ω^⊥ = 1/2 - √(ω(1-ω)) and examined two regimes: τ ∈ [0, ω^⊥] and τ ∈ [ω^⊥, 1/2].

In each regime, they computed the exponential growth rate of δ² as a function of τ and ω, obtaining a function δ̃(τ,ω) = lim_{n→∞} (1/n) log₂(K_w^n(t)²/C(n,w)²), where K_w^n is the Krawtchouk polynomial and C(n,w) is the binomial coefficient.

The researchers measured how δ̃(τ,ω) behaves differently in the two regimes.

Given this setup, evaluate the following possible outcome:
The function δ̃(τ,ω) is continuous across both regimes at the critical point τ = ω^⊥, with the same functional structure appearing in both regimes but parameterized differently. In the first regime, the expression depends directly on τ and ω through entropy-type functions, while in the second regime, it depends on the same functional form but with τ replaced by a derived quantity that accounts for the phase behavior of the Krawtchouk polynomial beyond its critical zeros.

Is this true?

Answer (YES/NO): NO